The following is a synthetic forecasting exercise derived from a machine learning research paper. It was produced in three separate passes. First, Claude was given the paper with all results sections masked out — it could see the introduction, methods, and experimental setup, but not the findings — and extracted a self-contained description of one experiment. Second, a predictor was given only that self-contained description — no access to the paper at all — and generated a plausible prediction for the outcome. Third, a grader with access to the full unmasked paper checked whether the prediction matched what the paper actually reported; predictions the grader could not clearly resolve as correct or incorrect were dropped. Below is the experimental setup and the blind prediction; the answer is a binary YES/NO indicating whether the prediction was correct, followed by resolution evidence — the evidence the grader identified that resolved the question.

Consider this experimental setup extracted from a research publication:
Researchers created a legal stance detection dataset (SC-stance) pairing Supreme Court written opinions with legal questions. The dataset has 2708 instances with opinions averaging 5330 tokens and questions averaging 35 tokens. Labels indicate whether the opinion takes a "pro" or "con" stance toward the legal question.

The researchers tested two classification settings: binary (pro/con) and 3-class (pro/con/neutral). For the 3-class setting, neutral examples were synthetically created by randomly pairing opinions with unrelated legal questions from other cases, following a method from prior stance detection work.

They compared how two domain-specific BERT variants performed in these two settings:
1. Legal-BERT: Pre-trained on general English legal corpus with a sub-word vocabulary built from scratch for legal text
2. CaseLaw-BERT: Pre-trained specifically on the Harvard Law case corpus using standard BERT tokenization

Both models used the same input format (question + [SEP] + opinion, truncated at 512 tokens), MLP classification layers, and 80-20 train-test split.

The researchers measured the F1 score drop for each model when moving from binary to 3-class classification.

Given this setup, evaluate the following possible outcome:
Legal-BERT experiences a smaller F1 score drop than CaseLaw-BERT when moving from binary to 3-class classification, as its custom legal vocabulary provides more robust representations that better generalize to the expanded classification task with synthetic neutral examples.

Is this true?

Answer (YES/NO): YES